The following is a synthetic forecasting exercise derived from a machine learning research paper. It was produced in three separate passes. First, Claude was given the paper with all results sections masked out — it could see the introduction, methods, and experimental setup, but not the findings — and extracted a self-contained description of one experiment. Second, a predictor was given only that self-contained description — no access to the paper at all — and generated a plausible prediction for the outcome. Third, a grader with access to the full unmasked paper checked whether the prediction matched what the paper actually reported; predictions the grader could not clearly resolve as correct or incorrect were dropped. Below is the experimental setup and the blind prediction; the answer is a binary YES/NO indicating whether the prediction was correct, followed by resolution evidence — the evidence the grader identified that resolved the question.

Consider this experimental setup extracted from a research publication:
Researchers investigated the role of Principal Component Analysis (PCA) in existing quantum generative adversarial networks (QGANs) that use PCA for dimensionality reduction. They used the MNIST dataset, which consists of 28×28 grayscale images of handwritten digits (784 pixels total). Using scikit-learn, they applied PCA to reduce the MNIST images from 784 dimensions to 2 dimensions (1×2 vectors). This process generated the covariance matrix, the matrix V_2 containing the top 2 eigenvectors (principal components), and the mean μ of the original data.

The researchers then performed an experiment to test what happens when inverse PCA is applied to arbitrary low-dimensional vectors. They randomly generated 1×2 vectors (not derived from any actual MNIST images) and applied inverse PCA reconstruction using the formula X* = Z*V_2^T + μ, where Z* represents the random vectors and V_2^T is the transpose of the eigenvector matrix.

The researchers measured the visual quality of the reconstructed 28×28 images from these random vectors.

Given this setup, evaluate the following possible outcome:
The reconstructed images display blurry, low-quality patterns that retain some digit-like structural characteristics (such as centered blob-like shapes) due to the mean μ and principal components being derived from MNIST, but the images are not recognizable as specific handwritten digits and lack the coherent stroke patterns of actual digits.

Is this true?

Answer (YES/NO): NO